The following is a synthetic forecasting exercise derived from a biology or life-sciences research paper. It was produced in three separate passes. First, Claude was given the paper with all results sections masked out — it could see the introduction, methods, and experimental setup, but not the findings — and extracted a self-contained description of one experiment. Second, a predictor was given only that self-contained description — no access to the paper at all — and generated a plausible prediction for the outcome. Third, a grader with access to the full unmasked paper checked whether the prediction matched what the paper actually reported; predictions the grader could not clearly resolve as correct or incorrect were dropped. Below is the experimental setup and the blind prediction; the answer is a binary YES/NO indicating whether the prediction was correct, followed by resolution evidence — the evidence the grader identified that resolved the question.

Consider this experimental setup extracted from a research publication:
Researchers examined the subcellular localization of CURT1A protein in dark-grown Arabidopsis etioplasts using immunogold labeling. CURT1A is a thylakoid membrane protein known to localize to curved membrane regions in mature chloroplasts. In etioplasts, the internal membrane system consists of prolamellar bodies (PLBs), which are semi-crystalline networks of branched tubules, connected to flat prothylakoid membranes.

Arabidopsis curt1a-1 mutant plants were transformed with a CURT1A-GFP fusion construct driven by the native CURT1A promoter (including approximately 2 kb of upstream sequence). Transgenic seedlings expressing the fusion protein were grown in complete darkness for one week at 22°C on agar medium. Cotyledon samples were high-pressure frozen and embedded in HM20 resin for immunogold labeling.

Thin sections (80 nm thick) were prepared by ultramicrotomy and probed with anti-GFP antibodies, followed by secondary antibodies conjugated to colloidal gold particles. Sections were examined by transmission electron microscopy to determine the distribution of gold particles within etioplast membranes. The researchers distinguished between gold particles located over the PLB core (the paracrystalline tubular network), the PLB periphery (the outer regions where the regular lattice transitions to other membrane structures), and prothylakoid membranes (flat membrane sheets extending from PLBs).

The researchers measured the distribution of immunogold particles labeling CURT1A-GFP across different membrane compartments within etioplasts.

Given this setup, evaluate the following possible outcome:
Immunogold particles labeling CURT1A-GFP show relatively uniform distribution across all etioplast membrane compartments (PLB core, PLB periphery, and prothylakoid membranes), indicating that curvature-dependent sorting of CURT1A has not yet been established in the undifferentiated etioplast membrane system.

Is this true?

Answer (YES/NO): NO